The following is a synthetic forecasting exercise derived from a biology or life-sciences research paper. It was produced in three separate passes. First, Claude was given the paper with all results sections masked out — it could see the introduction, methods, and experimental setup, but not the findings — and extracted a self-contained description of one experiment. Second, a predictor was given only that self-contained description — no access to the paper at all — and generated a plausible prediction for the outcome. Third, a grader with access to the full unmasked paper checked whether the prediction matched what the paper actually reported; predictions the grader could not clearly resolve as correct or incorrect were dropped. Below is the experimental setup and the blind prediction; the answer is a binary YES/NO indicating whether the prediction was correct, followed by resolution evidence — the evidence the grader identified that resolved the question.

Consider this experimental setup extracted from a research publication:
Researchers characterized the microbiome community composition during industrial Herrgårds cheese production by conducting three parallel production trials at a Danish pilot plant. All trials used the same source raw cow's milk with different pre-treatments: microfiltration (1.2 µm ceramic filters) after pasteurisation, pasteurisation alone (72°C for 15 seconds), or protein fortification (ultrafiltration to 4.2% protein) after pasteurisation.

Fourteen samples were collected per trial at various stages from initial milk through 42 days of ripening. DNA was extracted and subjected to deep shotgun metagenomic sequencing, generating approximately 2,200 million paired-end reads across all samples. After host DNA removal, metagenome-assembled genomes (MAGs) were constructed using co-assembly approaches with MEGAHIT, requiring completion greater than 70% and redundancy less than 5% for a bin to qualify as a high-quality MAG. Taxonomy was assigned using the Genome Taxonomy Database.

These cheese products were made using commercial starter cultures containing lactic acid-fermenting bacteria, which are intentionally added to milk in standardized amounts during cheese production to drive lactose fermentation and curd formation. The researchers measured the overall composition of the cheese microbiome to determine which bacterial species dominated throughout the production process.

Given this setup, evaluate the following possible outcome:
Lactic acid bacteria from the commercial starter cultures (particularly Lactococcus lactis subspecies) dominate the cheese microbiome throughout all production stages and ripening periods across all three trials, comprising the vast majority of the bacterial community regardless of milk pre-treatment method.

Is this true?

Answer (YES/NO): YES